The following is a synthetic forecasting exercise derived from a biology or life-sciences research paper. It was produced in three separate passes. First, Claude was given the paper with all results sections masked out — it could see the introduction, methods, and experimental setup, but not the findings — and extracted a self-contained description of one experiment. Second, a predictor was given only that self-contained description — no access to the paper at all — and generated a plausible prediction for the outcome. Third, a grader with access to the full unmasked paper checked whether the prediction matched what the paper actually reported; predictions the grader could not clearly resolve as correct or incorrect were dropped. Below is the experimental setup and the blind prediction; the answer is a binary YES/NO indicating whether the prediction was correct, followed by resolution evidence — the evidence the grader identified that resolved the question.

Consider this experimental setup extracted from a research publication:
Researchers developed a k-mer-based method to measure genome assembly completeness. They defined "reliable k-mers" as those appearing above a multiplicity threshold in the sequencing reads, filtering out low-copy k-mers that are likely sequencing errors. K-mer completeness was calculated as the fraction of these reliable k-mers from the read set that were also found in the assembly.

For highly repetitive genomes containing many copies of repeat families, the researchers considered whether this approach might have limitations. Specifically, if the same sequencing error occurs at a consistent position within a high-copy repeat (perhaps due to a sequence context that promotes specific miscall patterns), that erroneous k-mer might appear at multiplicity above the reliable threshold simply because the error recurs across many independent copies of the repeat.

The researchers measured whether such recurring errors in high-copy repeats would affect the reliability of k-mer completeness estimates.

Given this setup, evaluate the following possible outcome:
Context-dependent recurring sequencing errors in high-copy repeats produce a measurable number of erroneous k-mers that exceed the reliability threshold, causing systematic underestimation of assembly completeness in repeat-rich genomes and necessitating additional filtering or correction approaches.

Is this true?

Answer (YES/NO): NO